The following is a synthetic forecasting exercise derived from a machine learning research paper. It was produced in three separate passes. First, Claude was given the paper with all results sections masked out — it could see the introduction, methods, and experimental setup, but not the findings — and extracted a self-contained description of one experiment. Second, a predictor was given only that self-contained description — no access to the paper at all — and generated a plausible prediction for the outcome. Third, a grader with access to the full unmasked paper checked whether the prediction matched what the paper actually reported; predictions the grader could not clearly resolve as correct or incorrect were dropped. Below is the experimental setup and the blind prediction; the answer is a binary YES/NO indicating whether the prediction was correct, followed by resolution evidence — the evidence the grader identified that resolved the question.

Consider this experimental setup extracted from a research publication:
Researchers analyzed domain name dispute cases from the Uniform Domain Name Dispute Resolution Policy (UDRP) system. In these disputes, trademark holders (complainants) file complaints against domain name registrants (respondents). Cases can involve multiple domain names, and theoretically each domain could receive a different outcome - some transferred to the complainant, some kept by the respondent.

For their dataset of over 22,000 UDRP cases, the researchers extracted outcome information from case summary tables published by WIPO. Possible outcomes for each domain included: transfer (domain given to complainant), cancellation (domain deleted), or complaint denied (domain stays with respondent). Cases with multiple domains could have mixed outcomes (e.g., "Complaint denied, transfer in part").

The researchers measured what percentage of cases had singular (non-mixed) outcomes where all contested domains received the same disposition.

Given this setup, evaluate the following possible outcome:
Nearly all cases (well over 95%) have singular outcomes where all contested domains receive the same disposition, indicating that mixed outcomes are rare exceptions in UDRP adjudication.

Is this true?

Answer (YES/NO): YES